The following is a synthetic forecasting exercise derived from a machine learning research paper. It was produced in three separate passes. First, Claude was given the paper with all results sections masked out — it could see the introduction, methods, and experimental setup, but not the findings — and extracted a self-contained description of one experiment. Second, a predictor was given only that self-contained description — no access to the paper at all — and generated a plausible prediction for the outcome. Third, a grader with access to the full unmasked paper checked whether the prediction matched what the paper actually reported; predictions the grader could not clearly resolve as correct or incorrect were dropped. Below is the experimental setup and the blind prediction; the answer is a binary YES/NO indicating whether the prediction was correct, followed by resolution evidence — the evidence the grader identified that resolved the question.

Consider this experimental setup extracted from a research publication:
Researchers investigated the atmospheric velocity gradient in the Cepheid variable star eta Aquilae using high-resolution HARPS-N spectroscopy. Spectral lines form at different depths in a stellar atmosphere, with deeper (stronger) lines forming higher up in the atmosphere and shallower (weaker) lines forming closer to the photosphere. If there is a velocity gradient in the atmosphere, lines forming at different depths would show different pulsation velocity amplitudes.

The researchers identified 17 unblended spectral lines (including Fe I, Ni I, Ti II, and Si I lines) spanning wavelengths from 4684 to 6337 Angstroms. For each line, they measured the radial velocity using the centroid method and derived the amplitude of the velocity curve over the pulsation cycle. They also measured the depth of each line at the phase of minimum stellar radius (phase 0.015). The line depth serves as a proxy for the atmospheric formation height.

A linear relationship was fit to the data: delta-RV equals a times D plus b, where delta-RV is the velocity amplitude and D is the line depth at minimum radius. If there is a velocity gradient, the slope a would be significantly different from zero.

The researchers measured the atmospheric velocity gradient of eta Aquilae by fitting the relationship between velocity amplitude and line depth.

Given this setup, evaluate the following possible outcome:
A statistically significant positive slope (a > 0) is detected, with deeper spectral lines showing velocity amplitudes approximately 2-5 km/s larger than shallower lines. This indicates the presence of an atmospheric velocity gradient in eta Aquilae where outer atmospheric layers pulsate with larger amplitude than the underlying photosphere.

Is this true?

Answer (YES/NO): NO